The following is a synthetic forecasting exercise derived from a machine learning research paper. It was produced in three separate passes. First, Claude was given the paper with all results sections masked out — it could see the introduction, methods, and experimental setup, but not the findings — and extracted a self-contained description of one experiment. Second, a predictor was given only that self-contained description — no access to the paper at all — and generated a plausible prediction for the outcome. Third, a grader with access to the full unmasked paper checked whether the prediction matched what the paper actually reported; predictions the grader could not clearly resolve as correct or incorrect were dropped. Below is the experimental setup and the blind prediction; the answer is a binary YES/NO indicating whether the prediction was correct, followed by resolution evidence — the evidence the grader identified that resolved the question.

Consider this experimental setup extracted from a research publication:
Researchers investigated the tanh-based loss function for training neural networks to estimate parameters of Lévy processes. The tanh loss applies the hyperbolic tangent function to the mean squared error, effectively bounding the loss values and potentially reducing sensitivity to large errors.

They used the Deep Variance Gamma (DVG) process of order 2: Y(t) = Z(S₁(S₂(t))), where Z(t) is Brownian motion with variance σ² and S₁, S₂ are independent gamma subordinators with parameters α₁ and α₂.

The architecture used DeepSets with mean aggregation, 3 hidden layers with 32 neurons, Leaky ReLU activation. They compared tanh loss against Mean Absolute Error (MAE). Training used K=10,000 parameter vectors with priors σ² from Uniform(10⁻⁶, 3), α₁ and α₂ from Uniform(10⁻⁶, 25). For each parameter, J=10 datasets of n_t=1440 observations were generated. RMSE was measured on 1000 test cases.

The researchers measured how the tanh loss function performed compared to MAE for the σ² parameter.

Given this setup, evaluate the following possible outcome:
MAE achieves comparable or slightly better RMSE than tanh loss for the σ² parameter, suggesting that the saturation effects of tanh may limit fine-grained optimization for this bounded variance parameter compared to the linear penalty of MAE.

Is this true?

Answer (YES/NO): NO